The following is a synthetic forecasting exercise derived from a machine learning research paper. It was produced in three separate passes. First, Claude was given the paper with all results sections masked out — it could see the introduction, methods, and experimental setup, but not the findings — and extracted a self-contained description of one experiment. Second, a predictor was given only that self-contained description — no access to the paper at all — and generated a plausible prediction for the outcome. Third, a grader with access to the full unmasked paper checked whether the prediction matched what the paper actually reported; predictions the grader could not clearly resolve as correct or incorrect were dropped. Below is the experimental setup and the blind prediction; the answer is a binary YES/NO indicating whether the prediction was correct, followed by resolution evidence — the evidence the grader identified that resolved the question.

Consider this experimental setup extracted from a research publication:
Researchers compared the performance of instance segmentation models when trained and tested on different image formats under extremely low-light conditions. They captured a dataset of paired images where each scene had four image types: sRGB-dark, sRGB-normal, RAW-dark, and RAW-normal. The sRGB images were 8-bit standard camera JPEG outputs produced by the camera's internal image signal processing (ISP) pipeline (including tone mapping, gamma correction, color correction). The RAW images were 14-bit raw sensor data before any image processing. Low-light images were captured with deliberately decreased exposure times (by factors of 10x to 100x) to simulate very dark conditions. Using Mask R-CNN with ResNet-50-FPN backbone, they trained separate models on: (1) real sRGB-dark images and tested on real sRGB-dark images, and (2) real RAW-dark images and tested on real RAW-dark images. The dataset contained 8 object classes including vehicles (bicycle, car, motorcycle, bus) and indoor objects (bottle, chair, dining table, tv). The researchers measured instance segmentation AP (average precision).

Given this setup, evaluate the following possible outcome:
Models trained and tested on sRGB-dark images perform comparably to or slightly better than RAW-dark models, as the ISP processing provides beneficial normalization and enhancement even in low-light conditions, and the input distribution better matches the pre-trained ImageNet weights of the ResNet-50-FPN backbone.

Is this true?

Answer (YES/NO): NO